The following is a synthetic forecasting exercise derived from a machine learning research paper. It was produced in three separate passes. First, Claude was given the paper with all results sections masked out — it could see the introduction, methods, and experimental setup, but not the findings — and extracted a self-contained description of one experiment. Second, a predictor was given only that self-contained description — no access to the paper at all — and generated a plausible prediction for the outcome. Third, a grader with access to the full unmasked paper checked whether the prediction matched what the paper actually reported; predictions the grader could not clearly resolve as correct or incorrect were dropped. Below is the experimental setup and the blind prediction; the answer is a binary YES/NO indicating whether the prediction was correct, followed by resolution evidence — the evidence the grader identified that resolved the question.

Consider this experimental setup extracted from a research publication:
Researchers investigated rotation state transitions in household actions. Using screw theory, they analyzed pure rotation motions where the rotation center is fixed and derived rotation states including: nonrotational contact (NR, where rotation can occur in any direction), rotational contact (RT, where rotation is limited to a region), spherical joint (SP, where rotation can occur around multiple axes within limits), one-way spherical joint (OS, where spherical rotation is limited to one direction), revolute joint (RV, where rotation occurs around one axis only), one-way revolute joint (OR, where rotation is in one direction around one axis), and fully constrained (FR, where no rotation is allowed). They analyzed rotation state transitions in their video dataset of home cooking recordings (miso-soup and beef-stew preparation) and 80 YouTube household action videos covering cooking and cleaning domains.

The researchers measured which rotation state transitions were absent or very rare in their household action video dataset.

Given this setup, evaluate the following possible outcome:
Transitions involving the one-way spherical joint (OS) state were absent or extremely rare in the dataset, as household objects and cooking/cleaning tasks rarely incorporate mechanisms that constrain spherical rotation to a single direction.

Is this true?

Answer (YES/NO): NO